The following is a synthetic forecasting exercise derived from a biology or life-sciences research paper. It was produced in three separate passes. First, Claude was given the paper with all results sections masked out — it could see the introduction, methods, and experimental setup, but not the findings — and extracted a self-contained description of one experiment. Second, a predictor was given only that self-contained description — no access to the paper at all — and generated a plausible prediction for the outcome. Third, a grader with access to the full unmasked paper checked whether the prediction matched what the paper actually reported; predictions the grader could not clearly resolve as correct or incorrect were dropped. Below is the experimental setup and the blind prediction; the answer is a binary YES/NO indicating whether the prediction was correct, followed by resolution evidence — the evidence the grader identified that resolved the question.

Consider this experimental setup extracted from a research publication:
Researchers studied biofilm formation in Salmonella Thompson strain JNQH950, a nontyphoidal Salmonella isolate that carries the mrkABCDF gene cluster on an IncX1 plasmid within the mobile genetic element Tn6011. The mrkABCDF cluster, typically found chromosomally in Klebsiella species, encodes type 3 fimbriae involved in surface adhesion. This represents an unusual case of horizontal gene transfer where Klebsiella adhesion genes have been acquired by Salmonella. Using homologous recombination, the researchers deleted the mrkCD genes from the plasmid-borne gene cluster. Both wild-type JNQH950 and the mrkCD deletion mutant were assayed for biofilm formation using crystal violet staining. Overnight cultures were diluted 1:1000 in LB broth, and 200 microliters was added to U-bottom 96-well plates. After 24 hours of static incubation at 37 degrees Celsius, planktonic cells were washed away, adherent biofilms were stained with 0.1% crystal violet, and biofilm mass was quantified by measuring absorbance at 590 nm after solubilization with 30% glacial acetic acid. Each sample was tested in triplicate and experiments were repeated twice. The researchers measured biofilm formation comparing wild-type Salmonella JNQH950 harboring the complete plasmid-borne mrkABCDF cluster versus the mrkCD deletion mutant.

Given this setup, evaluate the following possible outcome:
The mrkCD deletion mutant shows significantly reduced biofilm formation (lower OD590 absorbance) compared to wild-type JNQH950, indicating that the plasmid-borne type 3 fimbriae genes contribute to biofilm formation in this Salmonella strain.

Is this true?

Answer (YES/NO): YES